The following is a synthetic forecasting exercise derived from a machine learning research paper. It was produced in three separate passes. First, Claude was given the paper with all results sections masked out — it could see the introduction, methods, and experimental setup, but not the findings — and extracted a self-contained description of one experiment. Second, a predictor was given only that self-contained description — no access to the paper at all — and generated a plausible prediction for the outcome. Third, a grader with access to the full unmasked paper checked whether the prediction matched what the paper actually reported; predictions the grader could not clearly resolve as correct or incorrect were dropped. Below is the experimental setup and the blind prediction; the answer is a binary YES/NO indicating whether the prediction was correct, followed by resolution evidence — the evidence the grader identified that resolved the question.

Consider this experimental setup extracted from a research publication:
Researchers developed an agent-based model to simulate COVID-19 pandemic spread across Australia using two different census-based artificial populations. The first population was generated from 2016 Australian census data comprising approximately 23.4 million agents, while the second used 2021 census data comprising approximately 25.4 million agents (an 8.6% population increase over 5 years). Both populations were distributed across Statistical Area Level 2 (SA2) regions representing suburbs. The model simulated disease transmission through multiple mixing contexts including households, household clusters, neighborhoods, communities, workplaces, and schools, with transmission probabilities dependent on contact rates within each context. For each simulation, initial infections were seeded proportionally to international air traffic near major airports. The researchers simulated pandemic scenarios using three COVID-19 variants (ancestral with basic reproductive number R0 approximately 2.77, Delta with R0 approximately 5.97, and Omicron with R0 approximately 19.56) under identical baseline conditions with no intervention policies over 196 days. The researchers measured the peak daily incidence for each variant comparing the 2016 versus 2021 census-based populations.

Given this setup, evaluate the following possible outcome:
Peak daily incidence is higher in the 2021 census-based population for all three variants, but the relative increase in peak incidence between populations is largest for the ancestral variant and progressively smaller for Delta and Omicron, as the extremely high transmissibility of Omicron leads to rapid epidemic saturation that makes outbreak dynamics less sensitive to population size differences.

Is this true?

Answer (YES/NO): NO